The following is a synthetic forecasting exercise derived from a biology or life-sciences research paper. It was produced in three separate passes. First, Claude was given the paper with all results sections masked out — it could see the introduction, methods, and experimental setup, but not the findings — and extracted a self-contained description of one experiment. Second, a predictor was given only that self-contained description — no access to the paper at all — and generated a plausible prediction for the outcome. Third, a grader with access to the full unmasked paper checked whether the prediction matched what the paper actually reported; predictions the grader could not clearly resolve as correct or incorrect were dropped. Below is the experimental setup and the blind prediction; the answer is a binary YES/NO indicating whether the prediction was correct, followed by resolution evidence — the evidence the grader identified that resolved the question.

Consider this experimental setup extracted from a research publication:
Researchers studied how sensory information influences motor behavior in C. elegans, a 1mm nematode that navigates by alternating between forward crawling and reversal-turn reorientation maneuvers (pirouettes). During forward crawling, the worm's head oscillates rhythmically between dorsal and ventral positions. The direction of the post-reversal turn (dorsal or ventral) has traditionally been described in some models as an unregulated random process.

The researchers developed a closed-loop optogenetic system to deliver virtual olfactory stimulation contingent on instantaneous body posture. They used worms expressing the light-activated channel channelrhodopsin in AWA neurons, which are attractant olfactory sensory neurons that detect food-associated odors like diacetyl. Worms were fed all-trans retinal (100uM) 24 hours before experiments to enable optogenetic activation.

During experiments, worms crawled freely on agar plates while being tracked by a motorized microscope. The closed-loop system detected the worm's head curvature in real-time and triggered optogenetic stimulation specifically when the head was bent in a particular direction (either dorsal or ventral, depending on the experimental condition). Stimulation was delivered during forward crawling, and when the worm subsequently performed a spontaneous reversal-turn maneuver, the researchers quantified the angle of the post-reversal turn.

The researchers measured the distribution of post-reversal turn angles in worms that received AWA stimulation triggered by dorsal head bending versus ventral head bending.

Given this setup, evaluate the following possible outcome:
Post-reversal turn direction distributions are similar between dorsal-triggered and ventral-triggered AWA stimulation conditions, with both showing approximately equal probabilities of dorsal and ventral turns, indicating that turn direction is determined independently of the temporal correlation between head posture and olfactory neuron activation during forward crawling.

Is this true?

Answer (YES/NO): NO